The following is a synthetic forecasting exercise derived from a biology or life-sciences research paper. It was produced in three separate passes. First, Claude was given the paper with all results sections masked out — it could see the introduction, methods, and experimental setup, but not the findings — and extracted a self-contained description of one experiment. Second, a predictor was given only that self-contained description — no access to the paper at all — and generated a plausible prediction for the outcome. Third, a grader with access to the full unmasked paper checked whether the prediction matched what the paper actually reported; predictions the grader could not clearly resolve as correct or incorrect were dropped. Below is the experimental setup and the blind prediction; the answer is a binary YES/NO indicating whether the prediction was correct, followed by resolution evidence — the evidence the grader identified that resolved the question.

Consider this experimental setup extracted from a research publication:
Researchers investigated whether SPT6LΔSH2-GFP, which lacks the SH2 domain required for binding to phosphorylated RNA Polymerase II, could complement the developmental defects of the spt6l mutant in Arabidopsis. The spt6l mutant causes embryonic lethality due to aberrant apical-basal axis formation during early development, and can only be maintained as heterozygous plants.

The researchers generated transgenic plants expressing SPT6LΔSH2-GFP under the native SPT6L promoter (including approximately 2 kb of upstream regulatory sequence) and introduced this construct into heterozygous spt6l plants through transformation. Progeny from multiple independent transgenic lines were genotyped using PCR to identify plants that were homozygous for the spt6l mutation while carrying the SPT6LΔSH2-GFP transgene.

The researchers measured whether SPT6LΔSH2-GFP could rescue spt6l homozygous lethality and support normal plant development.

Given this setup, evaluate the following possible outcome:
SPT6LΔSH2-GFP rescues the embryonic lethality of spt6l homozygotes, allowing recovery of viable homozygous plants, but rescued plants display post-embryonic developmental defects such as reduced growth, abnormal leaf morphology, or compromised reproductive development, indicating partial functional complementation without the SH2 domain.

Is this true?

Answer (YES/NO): YES